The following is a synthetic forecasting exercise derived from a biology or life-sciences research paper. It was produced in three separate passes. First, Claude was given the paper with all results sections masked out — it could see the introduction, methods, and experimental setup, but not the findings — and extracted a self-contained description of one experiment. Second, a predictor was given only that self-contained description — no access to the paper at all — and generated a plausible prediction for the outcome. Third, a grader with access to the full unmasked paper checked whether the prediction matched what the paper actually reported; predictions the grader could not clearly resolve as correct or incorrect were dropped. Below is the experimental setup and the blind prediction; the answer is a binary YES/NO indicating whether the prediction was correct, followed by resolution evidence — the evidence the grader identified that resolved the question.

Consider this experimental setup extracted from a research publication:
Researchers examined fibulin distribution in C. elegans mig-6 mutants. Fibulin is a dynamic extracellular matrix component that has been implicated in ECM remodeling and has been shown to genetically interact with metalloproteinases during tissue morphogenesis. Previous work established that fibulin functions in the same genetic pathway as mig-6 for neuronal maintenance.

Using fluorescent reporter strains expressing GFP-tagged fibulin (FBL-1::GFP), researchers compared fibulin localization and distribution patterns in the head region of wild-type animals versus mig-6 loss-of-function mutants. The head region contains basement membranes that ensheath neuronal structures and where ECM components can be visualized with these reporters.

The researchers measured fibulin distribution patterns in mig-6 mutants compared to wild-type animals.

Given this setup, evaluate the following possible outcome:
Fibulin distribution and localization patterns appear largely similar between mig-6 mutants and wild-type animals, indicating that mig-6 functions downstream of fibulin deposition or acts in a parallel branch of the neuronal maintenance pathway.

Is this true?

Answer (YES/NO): NO